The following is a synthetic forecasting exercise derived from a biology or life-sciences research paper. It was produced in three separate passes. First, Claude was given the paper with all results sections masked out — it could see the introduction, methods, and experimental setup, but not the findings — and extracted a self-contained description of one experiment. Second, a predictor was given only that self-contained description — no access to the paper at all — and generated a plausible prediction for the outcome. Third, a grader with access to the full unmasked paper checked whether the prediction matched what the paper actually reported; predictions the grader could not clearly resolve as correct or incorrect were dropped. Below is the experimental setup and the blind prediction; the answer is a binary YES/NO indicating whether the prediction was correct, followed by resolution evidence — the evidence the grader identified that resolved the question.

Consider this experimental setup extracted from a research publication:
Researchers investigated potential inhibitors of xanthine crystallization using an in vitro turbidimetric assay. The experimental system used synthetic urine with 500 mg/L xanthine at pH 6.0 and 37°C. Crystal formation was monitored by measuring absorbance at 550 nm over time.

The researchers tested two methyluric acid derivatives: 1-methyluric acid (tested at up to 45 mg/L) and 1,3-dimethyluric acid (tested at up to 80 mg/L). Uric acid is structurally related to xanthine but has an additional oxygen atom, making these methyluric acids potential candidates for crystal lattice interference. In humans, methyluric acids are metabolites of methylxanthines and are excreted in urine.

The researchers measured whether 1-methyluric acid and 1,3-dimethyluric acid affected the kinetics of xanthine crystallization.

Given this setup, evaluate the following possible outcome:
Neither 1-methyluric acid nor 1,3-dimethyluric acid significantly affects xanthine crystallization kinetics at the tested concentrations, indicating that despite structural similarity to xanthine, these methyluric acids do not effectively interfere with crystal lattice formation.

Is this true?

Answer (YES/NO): YES